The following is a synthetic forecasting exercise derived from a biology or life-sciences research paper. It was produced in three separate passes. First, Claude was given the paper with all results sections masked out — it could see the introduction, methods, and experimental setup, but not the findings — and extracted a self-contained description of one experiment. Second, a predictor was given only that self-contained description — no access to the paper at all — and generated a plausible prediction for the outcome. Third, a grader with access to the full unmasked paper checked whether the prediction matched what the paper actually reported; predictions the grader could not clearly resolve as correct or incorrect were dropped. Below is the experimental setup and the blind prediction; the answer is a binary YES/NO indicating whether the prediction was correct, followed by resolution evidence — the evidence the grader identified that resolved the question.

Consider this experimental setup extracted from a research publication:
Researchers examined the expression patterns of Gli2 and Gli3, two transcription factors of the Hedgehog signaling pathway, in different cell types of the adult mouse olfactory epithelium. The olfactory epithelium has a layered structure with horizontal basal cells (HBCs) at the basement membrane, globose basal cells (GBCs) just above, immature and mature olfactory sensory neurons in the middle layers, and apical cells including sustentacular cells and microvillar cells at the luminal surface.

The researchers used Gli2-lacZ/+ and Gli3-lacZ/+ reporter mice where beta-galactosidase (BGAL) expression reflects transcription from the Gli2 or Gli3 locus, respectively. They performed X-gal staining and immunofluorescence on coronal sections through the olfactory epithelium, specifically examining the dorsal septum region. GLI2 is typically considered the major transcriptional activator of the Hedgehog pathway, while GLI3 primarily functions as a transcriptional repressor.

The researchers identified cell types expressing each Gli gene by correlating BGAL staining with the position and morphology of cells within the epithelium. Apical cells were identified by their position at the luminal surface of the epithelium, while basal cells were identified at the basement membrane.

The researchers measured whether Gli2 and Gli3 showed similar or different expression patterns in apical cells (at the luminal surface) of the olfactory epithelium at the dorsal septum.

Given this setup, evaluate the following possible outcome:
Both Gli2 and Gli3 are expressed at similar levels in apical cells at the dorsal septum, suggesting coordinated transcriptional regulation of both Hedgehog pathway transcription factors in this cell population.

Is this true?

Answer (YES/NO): NO